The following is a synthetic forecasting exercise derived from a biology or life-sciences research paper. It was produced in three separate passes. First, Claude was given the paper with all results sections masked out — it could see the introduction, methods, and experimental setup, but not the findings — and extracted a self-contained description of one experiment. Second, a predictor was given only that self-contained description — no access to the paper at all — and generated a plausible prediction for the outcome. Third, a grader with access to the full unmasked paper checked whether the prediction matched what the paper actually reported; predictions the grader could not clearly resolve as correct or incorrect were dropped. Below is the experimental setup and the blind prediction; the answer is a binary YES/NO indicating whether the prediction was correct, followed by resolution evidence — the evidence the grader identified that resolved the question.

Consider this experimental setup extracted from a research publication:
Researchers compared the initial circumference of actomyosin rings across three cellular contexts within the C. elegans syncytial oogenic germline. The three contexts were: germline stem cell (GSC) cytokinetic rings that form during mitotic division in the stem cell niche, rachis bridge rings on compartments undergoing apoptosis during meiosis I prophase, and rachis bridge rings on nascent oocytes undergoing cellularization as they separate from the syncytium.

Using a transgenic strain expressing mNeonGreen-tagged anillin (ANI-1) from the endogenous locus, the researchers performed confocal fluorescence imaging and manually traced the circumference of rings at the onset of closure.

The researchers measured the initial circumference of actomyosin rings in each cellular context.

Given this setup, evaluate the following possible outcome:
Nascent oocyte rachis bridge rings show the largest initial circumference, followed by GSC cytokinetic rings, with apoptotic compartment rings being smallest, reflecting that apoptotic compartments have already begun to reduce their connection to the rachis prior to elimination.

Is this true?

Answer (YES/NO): NO